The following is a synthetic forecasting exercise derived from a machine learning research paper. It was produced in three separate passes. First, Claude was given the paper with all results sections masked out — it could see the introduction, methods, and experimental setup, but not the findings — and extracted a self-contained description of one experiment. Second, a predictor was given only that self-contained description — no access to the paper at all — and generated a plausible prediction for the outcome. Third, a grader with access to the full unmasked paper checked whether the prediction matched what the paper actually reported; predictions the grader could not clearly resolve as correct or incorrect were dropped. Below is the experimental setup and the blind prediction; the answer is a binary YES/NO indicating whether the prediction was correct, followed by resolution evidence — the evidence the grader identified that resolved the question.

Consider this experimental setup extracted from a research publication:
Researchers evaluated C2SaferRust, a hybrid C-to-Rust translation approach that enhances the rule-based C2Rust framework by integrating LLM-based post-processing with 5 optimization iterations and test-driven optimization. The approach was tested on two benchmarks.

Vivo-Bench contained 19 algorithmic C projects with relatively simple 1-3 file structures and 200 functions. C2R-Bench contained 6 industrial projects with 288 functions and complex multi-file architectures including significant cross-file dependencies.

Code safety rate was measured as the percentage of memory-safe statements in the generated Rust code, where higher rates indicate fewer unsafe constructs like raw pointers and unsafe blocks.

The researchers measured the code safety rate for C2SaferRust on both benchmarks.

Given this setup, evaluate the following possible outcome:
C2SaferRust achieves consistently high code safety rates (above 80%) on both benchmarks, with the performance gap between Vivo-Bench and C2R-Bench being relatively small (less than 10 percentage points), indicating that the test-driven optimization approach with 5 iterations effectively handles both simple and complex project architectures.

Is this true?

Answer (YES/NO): NO